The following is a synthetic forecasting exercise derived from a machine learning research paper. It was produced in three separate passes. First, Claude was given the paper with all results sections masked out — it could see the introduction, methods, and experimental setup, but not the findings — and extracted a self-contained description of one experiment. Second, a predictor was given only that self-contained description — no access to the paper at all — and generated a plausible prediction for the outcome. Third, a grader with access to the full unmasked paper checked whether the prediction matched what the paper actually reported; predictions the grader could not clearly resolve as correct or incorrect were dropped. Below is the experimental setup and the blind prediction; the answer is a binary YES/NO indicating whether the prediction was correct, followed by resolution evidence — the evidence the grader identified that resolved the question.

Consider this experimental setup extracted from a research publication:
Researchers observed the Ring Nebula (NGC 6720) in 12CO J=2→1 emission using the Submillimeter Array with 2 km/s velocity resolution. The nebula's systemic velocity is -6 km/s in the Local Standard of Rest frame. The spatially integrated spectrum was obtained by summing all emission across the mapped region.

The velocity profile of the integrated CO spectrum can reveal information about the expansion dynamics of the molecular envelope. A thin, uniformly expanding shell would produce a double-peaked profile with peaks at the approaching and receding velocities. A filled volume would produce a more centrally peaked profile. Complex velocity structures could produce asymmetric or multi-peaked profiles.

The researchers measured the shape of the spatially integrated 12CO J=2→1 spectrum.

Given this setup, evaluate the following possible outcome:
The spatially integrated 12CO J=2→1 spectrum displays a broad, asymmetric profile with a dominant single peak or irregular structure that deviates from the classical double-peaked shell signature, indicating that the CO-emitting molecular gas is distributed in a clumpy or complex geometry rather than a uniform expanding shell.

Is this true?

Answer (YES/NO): YES